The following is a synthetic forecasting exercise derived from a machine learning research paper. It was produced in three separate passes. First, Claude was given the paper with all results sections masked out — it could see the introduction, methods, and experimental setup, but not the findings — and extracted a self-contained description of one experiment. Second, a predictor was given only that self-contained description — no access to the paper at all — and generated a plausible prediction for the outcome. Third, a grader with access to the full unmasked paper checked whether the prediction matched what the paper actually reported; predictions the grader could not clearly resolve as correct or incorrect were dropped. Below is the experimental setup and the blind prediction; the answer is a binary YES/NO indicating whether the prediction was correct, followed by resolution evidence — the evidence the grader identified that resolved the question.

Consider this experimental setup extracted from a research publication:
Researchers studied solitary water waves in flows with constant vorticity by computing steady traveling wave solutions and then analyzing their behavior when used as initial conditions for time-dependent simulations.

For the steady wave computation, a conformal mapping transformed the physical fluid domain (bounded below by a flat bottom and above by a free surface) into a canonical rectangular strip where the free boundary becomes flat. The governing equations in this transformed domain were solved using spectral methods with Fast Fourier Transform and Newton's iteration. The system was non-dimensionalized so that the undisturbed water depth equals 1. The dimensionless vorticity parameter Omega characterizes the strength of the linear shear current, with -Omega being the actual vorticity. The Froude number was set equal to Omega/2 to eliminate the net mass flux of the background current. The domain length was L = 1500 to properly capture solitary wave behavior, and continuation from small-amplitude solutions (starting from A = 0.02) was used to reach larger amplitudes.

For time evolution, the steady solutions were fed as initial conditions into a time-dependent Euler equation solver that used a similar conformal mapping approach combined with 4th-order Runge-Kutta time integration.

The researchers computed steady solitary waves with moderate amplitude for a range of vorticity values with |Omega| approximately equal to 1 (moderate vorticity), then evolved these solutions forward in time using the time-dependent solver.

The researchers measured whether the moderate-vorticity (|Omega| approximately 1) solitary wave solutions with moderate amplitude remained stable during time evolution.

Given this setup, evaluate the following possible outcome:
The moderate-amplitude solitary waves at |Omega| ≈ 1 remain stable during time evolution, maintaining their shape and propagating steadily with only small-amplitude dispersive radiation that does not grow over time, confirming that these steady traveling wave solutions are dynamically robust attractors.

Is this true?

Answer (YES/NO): NO